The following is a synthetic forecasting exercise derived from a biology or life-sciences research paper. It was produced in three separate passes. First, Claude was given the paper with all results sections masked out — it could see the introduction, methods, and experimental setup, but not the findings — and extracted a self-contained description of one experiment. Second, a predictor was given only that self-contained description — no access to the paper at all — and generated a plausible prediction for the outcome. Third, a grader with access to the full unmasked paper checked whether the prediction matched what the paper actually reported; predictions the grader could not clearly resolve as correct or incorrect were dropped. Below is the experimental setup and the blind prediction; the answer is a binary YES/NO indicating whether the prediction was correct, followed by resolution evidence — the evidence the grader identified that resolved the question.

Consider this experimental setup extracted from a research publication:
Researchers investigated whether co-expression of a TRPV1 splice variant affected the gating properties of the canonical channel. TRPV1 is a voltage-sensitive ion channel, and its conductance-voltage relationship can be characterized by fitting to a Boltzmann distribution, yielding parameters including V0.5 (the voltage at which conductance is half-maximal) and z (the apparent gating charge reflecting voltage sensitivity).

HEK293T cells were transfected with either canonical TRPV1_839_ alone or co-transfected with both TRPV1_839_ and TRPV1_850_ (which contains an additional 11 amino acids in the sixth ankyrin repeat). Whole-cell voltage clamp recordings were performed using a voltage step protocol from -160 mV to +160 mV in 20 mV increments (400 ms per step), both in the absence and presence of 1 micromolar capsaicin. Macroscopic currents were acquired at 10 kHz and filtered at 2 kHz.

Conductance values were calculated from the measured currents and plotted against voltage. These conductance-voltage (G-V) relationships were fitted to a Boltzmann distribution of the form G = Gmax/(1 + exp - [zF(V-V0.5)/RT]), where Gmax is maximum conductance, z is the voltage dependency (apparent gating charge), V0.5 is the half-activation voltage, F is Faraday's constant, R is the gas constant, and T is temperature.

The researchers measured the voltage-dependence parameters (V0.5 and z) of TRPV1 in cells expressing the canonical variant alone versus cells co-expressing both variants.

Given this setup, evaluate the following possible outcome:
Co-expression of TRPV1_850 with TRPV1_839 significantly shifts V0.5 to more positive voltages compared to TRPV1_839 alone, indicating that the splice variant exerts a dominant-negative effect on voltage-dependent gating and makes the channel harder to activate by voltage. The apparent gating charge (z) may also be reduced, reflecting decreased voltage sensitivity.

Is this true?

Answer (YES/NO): NO